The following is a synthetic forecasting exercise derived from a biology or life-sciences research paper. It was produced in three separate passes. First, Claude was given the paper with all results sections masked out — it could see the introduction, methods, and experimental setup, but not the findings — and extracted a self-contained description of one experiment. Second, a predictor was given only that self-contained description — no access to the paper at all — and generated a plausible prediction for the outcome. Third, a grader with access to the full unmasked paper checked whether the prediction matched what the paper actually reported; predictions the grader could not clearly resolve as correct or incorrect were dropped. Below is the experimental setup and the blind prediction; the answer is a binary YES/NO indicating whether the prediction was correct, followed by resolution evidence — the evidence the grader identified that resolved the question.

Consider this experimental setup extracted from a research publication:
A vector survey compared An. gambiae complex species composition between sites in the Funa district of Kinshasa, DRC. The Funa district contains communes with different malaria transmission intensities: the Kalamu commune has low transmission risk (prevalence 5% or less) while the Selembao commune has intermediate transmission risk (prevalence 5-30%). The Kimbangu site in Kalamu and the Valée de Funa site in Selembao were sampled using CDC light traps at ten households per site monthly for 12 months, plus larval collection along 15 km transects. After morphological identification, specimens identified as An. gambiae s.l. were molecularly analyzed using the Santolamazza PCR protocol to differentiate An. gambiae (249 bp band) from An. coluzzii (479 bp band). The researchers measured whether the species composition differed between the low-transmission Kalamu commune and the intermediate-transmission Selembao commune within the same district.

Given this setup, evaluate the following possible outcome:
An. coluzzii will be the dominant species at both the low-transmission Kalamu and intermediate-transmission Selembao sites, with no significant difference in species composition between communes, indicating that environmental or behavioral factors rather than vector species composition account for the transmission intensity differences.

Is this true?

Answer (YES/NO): NO